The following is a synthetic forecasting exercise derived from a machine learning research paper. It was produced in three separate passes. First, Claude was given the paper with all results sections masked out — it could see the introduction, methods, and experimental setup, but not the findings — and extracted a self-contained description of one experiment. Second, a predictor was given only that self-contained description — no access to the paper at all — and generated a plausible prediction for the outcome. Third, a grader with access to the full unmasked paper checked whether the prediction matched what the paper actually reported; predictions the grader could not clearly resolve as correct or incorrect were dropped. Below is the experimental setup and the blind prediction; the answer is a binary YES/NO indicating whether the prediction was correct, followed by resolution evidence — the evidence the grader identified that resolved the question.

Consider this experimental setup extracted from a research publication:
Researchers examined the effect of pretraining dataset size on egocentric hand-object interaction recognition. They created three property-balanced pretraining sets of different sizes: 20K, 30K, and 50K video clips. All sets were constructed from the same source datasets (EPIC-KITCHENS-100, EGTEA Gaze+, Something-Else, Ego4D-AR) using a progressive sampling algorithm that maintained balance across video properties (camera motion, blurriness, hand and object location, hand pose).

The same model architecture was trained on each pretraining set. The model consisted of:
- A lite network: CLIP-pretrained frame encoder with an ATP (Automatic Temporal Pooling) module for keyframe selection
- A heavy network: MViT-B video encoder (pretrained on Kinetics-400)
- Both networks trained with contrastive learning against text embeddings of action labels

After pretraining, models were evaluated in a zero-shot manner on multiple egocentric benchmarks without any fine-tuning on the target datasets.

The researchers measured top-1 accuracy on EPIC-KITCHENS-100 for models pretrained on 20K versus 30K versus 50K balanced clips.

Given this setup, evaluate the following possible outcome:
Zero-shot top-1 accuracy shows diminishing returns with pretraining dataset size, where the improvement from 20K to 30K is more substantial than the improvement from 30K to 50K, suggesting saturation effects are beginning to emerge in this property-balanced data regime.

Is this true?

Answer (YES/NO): NO